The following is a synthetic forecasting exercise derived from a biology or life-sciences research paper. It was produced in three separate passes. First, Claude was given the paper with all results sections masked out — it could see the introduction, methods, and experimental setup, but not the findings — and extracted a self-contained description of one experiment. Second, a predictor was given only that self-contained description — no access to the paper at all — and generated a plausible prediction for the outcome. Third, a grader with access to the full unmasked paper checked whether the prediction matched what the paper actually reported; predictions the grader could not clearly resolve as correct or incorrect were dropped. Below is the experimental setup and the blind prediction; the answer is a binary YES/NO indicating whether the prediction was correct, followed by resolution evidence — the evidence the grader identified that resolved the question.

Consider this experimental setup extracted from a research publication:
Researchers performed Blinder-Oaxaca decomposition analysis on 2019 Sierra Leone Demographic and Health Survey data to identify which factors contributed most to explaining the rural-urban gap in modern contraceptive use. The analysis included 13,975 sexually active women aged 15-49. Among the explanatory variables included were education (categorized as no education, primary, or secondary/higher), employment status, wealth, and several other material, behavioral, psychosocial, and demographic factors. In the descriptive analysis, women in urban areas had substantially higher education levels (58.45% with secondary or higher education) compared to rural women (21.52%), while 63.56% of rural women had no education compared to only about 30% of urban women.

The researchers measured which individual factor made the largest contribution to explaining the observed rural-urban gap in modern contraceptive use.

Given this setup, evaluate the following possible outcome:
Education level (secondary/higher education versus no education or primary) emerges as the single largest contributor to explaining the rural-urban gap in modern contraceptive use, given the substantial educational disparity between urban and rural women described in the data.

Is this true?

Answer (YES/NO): YES